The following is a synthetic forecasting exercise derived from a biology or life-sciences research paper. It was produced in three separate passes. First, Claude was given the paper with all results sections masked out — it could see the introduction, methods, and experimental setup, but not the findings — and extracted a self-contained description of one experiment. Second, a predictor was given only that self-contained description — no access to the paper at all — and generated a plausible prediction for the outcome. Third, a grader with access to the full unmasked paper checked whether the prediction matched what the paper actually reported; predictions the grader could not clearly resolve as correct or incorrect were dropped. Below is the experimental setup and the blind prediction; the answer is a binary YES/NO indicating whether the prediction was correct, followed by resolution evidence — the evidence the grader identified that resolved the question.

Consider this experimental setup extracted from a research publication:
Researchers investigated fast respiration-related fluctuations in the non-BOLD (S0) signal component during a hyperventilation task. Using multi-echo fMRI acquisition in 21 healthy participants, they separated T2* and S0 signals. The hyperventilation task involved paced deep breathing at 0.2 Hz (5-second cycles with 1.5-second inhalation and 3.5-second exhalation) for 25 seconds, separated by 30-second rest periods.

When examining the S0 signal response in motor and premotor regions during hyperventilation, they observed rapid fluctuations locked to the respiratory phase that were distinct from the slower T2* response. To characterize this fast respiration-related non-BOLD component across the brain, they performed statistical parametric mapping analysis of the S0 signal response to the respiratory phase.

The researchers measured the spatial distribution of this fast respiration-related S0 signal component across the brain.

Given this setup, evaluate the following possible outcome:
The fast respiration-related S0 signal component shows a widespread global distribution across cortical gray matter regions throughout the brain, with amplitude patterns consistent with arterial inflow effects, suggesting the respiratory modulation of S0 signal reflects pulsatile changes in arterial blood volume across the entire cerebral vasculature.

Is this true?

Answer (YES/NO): NO